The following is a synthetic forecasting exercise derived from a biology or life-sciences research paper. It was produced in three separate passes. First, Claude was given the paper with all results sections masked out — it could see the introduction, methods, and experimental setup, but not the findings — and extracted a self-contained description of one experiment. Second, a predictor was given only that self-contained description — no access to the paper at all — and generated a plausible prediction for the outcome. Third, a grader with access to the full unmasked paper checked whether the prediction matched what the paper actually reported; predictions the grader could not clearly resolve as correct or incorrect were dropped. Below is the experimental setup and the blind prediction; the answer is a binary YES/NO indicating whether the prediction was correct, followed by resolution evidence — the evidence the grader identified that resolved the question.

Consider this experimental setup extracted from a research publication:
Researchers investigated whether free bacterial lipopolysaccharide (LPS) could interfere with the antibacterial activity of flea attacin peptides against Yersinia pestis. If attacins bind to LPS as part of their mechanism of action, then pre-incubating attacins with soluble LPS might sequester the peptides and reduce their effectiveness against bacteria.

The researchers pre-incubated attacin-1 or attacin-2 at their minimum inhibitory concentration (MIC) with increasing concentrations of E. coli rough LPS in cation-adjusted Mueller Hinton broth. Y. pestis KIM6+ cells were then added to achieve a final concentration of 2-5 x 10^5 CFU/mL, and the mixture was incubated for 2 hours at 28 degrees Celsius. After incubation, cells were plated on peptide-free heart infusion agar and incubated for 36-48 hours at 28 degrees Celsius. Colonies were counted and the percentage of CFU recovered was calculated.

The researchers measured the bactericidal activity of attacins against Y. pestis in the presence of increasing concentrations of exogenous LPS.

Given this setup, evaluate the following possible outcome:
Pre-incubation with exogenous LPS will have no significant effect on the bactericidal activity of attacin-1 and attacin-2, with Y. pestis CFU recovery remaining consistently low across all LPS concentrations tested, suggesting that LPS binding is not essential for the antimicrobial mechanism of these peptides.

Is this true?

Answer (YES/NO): NO